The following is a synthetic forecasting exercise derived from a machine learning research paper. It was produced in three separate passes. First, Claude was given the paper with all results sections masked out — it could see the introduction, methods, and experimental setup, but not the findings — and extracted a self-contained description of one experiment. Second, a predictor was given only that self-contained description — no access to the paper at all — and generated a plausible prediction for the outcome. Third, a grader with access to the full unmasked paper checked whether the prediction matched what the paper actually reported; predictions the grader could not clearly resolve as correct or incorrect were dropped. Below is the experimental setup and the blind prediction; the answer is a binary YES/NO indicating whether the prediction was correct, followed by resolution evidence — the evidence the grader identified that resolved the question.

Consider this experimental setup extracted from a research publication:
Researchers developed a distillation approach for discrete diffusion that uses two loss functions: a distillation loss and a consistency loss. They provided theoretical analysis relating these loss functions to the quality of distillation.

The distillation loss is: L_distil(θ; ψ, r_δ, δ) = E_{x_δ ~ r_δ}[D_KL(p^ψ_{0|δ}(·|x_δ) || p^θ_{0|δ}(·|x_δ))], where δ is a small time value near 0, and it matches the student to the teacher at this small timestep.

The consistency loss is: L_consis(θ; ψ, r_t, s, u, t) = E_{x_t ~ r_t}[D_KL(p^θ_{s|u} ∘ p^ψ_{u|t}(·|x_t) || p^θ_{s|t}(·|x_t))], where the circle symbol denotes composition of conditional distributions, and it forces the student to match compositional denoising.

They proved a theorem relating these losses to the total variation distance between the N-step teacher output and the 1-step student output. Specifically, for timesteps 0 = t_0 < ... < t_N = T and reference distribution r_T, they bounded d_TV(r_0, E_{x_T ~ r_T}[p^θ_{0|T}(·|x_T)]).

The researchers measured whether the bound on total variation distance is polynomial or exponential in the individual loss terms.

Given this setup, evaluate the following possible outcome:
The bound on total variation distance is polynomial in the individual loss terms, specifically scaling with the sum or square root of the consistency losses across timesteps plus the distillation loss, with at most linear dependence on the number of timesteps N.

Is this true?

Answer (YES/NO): YES